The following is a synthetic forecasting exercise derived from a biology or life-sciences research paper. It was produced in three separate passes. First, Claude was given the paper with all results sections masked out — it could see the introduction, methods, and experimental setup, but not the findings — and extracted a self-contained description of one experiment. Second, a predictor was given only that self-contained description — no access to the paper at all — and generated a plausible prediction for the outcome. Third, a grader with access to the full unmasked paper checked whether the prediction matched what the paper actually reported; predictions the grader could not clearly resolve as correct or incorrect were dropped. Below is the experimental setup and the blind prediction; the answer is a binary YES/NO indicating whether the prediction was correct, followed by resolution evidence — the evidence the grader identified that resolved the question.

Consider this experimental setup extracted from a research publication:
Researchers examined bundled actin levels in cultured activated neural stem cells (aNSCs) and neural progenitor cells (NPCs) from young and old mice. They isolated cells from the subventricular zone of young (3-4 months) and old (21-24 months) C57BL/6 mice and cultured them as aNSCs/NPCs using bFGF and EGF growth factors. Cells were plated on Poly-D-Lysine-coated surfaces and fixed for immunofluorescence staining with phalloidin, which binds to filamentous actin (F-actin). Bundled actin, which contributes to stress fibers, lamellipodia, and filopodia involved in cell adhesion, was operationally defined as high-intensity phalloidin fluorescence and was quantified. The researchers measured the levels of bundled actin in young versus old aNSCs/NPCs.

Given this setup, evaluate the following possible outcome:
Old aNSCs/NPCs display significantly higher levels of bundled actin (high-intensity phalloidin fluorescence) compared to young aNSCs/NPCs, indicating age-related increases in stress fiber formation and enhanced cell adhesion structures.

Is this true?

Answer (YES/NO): YES